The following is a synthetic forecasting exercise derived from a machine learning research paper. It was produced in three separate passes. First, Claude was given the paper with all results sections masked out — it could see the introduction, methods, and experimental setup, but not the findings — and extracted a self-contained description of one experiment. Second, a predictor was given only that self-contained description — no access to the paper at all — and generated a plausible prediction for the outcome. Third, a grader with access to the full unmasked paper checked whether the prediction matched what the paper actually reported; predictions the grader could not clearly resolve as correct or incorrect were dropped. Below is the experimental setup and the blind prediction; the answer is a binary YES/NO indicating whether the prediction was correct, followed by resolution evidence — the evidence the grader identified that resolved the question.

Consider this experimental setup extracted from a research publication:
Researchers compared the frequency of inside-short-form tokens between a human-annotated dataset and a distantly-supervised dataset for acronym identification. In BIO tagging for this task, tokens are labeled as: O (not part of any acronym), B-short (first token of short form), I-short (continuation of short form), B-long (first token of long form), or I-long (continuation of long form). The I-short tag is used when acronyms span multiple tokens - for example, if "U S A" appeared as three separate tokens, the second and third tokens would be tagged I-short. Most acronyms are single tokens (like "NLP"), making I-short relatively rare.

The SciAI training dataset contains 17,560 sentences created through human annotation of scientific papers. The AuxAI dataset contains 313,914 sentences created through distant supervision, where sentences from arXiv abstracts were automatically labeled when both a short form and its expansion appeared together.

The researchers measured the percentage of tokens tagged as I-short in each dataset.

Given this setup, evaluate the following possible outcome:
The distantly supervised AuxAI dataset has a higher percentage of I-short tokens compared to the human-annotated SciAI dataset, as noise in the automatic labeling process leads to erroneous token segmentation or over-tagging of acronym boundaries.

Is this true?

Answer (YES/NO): NO